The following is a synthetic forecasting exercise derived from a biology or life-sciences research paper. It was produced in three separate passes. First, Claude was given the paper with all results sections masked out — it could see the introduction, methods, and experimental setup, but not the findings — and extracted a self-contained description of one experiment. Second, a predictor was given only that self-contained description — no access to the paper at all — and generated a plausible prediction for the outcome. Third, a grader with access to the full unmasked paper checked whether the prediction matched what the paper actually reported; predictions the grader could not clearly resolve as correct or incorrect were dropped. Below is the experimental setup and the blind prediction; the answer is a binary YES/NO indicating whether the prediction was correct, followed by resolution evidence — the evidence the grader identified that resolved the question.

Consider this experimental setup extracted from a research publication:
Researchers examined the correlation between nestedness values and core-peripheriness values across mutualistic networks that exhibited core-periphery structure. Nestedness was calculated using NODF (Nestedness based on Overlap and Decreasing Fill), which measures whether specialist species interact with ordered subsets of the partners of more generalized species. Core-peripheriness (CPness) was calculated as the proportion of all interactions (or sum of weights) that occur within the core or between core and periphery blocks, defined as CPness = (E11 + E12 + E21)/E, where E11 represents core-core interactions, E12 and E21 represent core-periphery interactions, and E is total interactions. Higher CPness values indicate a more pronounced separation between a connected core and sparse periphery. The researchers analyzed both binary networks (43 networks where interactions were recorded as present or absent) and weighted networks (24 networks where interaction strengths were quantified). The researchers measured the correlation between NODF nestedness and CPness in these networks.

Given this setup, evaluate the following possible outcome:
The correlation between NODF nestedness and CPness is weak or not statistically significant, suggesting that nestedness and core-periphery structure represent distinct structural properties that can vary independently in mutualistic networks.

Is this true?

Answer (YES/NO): NO